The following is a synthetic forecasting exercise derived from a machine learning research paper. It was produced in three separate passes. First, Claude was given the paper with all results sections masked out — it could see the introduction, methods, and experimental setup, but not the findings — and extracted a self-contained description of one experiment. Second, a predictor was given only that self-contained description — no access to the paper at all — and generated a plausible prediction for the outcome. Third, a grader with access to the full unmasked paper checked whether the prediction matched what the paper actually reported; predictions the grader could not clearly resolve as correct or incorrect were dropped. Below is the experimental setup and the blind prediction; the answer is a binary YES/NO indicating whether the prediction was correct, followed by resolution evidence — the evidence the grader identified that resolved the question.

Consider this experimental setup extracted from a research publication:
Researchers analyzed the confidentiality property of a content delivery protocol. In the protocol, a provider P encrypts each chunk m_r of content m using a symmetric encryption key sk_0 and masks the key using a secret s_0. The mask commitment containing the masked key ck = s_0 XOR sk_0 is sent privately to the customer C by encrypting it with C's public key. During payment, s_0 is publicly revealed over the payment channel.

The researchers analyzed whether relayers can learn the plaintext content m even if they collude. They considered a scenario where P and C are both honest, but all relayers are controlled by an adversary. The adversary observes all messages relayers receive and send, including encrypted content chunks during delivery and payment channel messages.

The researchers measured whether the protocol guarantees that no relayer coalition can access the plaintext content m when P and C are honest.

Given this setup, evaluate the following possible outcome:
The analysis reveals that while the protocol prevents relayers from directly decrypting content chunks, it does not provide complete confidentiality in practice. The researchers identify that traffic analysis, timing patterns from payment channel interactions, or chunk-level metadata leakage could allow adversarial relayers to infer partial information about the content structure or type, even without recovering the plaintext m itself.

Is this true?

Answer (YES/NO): NO